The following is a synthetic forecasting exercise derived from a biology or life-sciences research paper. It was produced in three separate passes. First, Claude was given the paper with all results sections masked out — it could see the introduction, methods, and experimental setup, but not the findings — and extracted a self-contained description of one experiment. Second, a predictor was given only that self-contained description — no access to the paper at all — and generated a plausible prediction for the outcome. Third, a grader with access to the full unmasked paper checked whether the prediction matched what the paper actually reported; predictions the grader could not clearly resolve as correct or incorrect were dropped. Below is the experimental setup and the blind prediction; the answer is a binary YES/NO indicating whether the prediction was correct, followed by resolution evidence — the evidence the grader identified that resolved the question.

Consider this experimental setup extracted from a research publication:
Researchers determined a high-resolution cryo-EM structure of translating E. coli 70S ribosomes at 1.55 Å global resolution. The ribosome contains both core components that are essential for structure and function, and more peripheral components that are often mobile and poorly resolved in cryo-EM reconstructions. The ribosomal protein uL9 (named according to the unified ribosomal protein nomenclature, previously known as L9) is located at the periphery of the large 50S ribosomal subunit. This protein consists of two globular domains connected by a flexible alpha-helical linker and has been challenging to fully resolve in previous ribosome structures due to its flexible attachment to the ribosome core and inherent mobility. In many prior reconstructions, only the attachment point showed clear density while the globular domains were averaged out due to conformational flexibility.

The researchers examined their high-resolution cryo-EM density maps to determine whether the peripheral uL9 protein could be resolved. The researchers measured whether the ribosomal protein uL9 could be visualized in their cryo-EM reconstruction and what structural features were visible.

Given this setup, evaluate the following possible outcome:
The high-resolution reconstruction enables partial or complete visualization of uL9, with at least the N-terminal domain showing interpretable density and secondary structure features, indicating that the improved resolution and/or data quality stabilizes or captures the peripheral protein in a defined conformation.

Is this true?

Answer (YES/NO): YES